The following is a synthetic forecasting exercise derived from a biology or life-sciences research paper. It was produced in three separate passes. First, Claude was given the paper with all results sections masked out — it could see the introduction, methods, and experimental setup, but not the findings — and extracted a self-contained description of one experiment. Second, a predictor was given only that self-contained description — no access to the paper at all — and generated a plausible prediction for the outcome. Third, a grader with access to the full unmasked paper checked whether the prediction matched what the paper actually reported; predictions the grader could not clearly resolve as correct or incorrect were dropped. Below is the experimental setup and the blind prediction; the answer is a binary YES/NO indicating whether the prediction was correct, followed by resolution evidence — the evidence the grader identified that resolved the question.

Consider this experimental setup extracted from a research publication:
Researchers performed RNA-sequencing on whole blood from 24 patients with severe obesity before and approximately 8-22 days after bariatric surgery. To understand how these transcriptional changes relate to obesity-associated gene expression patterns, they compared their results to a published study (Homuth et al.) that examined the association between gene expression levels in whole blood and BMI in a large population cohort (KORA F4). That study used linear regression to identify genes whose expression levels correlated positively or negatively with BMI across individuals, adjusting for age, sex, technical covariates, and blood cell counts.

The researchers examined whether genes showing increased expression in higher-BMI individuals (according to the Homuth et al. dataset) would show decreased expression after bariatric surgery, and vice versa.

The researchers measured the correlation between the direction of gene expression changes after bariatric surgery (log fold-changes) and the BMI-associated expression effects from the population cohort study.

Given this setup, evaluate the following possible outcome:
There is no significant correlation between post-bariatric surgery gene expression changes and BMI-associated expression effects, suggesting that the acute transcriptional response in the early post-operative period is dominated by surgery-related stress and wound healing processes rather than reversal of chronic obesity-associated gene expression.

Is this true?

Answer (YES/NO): NO